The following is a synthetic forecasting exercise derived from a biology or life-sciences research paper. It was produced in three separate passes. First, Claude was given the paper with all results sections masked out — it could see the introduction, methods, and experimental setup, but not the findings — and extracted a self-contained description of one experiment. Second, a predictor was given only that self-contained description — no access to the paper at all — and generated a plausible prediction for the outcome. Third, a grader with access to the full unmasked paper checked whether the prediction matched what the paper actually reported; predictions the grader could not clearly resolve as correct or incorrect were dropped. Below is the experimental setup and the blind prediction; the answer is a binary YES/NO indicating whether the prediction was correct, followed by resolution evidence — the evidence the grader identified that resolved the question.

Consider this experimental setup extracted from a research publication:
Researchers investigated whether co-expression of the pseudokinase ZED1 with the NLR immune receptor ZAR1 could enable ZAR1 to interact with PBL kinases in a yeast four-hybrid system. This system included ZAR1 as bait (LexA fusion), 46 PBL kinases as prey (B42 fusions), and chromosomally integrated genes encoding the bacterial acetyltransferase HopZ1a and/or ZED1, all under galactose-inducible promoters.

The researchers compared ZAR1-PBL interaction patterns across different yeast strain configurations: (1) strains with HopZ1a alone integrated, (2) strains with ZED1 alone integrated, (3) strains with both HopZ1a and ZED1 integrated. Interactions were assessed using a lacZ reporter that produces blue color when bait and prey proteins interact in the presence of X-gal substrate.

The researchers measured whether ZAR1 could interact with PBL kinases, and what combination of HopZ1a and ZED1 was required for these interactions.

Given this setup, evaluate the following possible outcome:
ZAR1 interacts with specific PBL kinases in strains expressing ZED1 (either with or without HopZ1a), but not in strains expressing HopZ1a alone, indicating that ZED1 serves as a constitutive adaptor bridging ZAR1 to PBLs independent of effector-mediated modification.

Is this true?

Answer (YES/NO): NO